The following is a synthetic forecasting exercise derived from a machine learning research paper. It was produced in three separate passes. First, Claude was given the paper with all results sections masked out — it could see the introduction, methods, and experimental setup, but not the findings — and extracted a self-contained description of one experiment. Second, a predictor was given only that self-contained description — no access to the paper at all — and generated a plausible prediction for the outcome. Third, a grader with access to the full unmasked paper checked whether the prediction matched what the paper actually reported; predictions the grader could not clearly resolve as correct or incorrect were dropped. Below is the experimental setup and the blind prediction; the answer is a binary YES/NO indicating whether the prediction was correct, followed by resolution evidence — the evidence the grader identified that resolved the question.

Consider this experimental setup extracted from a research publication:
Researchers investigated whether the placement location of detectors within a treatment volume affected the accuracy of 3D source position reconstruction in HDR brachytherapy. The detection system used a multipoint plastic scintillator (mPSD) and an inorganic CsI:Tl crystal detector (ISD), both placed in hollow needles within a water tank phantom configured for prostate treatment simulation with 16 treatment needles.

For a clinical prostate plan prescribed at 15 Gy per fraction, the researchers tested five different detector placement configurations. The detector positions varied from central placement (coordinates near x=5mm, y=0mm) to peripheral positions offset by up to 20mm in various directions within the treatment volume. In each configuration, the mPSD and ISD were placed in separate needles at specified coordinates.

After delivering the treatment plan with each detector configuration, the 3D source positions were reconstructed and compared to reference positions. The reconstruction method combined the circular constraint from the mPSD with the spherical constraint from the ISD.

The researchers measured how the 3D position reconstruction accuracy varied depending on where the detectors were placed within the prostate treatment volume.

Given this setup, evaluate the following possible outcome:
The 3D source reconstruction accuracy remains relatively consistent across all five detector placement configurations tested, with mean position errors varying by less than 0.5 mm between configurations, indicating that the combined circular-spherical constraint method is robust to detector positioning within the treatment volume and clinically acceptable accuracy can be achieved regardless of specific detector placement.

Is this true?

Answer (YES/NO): NO